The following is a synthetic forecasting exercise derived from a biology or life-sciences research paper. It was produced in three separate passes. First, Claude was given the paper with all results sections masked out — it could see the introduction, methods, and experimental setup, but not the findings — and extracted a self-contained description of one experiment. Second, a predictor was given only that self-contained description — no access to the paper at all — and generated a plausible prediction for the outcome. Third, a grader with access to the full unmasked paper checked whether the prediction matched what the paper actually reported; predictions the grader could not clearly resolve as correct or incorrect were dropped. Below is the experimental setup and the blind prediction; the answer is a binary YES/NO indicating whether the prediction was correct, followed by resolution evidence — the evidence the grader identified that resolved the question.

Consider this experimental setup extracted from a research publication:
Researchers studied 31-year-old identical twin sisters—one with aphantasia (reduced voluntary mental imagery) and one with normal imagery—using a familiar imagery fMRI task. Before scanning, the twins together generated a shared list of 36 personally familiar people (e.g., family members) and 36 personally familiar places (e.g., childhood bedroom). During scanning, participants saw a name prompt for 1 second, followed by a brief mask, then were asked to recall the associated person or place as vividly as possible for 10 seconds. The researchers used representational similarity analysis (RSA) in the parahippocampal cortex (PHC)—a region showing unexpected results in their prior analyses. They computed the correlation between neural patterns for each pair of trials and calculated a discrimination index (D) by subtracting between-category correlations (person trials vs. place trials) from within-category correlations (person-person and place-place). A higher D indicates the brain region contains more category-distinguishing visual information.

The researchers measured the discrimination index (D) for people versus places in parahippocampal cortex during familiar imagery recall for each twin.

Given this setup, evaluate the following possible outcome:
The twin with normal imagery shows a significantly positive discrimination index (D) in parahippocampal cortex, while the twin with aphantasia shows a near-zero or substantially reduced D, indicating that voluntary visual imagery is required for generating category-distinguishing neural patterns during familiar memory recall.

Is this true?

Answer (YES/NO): YES